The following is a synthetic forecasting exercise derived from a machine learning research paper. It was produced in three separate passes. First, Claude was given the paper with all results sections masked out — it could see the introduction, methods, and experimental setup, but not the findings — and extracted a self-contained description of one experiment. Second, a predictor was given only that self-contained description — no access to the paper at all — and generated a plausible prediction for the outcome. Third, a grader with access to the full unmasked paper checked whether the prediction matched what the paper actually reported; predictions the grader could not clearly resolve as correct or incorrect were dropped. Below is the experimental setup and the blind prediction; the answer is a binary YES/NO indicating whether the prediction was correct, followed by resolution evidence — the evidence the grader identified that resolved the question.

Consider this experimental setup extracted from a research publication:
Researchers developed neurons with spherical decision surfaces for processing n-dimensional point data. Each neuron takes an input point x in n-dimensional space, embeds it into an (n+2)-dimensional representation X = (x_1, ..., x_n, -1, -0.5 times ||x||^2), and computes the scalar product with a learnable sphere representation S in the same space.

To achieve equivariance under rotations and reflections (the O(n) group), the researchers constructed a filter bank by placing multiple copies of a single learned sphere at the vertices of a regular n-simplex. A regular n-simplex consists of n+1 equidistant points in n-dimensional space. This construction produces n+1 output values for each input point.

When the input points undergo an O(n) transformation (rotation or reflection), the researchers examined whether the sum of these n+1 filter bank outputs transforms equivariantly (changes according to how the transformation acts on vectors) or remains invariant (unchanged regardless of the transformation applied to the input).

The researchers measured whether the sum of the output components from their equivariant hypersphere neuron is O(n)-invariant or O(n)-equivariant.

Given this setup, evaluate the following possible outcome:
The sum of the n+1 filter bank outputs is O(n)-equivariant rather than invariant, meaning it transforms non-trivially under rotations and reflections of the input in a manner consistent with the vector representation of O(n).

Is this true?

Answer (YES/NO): NO